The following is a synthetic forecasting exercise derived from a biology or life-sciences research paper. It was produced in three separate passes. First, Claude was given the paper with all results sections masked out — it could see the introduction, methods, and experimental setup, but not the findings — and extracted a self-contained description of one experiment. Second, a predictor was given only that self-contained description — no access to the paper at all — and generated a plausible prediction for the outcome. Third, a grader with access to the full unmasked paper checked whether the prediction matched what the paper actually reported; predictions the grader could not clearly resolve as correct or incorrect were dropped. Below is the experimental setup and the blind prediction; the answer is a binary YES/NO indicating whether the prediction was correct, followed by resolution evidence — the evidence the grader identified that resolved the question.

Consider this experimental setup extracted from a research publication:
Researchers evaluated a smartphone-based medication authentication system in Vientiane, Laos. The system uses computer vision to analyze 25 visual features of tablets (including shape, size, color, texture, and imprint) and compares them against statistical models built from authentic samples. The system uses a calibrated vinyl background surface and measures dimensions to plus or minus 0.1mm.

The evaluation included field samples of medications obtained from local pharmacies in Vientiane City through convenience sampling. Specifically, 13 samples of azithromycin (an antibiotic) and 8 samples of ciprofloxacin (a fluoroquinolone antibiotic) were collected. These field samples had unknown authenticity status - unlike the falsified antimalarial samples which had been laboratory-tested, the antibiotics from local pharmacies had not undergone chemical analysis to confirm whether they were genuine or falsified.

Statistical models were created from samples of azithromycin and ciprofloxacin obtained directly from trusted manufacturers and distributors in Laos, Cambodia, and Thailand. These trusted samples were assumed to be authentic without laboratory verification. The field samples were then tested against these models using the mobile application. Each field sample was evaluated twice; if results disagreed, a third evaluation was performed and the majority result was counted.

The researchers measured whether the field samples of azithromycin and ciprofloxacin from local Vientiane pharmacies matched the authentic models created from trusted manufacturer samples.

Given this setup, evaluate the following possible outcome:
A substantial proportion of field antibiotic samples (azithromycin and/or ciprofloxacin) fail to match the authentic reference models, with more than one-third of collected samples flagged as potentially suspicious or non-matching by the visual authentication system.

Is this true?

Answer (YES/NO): NO